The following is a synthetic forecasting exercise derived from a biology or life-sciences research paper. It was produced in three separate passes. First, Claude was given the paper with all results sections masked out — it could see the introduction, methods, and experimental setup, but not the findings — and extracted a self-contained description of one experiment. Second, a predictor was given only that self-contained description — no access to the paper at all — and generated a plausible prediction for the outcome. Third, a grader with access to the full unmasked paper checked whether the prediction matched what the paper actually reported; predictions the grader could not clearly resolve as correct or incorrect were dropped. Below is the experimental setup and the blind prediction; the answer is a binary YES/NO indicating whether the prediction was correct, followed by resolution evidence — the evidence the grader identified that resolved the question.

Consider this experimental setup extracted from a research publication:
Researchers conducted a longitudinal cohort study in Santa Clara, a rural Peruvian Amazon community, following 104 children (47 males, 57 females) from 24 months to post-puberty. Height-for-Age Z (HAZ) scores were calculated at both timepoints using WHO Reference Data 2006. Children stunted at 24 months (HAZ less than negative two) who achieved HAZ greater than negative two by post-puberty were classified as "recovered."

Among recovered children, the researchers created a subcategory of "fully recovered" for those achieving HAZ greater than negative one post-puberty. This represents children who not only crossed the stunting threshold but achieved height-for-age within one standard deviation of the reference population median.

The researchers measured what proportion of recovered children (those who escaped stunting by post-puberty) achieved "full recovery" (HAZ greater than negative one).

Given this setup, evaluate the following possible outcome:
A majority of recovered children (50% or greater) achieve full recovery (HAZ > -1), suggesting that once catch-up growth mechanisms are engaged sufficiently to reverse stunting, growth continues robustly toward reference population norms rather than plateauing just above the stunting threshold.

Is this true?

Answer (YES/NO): NO